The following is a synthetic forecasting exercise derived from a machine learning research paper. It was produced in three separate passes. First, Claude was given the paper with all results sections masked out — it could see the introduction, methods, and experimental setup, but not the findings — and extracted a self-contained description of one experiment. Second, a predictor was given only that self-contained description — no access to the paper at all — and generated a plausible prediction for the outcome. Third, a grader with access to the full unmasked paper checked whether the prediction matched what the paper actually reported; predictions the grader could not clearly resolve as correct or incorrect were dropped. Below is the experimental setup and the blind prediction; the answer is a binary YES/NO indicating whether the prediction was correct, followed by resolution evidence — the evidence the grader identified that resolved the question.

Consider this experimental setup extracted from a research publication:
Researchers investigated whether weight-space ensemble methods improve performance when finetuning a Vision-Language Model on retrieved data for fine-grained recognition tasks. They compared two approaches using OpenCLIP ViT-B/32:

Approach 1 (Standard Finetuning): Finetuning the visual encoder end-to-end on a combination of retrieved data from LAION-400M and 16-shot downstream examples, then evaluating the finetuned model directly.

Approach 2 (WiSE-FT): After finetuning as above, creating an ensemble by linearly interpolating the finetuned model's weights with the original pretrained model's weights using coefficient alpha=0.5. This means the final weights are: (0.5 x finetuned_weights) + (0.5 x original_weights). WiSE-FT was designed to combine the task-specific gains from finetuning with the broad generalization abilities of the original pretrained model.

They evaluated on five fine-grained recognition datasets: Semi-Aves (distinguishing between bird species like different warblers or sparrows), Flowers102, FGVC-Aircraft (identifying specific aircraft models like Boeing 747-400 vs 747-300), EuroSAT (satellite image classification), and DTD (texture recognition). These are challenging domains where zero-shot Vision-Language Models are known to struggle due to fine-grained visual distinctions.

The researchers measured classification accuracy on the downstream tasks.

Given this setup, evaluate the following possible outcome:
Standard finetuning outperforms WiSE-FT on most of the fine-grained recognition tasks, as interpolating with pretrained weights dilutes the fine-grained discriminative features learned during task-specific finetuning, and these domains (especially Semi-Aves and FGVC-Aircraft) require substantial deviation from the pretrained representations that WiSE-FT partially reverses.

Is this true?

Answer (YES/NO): YES